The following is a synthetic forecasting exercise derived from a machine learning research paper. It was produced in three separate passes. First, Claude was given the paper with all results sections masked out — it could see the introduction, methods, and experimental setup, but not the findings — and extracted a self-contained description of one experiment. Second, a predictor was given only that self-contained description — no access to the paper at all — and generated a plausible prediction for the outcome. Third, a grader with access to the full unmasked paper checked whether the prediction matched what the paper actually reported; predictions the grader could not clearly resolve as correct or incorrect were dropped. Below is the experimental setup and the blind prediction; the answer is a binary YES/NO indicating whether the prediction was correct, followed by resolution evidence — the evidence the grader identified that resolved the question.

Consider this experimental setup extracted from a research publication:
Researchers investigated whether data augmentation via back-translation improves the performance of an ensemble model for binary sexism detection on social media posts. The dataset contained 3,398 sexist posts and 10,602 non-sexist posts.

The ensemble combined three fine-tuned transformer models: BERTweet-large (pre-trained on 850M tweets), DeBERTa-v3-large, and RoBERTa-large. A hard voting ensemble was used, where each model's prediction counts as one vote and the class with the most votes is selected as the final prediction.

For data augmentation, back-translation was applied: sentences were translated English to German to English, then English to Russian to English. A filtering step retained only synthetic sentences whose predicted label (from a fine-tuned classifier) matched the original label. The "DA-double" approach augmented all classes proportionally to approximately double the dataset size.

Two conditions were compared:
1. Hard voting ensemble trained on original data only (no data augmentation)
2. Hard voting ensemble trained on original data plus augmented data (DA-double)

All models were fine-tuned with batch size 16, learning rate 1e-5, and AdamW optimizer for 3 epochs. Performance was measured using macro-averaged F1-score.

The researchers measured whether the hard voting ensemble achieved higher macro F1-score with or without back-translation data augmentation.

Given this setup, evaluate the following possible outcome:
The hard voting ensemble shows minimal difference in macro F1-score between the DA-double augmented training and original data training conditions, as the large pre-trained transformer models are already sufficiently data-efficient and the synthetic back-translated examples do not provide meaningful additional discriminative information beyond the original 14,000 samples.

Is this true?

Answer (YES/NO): NO